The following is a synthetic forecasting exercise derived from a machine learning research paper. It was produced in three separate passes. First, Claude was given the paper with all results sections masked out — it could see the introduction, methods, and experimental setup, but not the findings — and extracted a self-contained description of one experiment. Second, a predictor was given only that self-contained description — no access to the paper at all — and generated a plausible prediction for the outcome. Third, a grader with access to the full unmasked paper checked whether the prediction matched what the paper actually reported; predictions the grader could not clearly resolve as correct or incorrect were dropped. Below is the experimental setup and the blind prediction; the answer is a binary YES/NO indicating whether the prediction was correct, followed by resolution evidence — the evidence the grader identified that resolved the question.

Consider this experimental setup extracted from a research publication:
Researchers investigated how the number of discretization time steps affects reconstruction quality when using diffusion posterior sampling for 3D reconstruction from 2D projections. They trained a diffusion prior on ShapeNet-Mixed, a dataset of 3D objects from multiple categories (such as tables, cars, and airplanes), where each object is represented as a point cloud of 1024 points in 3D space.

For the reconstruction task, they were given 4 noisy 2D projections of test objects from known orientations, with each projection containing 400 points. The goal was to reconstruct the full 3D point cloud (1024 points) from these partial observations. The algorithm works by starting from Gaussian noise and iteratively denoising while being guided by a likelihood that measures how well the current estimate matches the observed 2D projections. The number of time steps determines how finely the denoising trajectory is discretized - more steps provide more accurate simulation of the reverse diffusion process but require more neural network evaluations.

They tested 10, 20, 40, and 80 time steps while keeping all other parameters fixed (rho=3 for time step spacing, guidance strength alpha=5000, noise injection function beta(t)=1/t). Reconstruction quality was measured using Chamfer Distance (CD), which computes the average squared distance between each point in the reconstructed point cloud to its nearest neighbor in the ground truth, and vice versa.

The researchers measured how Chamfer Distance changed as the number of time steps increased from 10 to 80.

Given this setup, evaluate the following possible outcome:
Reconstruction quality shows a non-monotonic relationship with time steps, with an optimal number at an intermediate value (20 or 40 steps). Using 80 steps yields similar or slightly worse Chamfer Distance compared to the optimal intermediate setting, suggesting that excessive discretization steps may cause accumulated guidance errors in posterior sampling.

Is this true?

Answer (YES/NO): NO